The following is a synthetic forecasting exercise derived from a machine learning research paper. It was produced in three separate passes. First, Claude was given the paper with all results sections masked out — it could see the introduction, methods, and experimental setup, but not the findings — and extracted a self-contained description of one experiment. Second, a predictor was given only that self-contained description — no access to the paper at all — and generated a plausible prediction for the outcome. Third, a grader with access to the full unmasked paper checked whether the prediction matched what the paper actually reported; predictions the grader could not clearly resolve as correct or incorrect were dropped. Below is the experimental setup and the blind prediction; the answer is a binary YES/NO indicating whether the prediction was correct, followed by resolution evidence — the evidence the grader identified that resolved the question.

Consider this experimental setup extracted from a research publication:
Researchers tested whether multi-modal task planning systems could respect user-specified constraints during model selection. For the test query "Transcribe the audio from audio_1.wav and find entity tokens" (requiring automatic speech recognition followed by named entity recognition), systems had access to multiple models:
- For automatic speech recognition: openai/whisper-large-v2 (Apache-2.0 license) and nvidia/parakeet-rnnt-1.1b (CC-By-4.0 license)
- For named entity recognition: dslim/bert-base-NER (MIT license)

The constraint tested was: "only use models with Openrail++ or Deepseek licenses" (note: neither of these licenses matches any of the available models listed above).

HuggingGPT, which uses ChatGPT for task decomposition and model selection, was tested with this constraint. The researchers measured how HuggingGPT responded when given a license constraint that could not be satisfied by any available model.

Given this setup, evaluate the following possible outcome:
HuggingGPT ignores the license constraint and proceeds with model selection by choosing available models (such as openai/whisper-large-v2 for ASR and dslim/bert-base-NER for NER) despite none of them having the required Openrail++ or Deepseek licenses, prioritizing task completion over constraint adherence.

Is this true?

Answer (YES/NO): YES